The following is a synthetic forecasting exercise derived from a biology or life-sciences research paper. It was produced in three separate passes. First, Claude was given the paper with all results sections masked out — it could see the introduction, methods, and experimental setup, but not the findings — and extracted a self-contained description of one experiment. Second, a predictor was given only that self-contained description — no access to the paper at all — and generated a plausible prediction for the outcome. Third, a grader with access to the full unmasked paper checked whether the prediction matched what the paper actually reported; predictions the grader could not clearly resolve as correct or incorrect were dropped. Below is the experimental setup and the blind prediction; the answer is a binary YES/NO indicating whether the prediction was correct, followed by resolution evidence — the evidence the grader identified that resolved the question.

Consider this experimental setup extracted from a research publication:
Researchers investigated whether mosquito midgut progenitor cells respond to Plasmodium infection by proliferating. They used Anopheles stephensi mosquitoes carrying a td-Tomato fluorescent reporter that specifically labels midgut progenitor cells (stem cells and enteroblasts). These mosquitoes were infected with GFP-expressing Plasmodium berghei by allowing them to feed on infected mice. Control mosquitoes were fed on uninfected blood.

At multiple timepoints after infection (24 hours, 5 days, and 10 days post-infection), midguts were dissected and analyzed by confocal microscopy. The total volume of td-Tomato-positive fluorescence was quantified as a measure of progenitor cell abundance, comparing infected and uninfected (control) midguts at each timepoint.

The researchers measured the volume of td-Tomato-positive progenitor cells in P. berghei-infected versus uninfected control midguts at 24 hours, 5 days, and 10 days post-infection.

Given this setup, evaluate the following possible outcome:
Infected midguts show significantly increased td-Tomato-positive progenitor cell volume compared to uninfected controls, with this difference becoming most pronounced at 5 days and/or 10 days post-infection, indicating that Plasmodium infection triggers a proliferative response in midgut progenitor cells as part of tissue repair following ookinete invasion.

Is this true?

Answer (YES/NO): NO